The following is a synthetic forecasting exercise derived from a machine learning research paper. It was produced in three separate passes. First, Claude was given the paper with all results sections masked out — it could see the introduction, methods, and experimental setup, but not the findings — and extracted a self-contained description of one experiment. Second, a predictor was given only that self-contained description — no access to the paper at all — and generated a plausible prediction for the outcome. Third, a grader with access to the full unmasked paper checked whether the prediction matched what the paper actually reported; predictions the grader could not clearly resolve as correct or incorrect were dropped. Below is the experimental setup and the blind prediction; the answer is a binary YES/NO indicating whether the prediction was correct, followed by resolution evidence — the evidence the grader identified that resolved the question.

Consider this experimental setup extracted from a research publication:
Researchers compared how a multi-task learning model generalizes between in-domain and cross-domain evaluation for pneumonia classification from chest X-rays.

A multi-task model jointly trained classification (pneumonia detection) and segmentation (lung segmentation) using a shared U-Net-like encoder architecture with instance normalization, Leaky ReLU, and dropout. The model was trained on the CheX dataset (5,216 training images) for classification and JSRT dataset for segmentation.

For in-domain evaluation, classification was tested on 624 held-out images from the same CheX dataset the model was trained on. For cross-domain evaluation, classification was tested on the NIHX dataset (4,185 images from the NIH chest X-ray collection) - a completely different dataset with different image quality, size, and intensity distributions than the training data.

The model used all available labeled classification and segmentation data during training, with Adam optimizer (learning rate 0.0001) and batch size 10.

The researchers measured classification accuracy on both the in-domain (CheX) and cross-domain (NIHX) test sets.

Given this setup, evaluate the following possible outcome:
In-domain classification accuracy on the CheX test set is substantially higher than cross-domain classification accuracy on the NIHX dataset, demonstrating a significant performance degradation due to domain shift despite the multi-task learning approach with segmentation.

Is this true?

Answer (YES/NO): YES